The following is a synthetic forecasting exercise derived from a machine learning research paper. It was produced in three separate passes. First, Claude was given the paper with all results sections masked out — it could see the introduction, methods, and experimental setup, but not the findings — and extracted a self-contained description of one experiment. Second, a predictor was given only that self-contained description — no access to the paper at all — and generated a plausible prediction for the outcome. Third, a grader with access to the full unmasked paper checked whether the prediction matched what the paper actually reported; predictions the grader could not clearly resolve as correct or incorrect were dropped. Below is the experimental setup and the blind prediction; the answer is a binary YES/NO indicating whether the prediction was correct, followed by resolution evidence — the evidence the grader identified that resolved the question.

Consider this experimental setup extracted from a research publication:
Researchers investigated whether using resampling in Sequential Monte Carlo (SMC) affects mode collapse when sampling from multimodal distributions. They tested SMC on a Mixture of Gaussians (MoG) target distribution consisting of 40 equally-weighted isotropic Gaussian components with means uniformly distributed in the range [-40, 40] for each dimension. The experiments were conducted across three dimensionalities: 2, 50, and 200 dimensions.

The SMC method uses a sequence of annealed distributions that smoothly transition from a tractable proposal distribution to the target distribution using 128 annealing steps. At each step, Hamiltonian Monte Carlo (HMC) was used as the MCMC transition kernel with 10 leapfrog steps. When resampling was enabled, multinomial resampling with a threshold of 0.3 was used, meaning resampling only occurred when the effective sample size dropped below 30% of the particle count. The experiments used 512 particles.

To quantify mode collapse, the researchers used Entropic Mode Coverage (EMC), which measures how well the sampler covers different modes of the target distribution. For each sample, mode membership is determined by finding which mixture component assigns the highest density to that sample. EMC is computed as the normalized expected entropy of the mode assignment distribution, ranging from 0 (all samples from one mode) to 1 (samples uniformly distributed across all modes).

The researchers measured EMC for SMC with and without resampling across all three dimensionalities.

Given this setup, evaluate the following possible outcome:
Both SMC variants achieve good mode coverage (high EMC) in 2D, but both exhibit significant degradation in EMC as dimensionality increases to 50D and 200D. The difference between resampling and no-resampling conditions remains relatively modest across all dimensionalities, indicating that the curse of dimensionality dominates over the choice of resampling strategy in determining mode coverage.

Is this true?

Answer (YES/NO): NO